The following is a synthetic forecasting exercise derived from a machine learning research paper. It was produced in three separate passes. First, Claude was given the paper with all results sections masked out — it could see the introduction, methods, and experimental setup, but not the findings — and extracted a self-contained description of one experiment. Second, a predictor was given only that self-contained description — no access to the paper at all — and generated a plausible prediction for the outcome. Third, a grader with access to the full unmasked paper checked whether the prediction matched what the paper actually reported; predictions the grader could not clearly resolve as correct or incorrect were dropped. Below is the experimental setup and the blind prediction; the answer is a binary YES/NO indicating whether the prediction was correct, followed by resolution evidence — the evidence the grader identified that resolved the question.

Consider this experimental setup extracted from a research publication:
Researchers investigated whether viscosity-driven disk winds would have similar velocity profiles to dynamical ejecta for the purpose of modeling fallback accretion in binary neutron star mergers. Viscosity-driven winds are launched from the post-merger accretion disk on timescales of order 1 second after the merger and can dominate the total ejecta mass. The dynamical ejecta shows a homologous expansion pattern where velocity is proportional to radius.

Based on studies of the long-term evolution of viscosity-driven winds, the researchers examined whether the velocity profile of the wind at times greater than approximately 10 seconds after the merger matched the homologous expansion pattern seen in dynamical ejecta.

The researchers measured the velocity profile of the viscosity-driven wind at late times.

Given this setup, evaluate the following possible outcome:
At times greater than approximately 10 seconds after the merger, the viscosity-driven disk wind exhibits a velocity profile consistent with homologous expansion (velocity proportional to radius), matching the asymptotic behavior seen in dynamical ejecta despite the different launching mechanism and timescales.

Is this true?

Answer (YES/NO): YES